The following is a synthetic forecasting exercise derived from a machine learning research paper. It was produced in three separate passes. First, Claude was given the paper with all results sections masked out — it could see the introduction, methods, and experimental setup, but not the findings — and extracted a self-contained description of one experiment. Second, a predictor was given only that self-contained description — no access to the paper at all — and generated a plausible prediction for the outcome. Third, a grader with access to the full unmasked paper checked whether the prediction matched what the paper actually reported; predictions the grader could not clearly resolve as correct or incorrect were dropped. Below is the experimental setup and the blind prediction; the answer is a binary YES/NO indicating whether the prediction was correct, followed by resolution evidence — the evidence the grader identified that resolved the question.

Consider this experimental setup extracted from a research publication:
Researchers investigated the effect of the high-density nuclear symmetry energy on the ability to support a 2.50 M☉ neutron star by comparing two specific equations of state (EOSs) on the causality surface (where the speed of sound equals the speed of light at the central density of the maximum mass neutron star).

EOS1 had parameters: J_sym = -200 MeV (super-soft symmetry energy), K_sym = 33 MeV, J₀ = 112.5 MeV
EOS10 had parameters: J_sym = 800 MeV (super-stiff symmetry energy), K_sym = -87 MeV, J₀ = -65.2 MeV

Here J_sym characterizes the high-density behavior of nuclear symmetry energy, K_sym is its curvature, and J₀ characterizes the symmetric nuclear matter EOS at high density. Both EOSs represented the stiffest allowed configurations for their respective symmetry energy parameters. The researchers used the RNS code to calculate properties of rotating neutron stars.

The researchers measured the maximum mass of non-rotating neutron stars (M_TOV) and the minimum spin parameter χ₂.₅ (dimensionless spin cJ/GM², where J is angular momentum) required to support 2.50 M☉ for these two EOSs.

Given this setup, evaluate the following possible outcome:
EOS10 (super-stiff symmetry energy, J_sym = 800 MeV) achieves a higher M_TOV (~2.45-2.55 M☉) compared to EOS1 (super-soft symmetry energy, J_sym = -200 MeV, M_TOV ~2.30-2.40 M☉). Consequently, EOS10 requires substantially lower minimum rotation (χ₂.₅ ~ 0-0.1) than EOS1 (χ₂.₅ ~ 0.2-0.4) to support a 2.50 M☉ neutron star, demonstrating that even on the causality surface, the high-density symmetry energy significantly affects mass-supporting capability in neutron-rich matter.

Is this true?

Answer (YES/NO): NO